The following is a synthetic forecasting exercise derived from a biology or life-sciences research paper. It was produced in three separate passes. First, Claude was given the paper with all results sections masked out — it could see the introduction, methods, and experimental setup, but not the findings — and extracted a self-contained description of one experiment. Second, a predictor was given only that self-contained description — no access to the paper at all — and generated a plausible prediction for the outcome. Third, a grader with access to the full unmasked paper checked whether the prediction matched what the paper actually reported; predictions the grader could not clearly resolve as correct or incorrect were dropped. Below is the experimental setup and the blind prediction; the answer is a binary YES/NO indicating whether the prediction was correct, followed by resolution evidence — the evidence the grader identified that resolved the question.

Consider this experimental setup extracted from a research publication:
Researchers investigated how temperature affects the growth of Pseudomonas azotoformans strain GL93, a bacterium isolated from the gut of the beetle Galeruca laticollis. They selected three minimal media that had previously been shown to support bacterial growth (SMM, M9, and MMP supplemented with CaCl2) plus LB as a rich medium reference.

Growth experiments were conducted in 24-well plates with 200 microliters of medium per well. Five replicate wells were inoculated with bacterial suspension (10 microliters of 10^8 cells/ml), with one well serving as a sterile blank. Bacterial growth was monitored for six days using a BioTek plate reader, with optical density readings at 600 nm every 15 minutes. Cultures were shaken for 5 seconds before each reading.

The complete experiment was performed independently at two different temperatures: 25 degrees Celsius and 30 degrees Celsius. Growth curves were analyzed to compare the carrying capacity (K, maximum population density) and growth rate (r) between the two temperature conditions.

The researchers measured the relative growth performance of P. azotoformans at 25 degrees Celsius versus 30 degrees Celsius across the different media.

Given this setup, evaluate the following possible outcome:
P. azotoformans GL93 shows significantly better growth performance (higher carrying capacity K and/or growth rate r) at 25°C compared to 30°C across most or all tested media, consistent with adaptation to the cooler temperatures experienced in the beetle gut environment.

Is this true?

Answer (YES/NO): YES